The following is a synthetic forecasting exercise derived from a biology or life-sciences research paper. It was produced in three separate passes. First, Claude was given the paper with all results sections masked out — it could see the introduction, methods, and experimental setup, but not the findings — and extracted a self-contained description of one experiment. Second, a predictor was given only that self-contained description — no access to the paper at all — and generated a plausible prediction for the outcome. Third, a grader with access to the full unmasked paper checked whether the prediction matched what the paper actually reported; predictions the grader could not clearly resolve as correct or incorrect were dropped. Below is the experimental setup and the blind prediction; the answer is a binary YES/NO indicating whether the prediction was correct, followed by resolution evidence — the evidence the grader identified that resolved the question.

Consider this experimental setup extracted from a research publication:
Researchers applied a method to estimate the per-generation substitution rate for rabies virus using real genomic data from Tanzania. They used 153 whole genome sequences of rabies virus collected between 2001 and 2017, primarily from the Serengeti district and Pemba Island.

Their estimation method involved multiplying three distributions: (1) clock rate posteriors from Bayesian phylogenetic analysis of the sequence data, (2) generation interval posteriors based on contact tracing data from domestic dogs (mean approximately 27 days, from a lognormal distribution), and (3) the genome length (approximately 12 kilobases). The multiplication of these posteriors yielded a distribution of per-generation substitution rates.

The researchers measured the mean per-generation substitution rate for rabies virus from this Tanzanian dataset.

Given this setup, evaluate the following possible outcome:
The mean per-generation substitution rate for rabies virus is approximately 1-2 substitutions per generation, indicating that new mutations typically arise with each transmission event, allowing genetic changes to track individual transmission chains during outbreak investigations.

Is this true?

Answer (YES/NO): NO